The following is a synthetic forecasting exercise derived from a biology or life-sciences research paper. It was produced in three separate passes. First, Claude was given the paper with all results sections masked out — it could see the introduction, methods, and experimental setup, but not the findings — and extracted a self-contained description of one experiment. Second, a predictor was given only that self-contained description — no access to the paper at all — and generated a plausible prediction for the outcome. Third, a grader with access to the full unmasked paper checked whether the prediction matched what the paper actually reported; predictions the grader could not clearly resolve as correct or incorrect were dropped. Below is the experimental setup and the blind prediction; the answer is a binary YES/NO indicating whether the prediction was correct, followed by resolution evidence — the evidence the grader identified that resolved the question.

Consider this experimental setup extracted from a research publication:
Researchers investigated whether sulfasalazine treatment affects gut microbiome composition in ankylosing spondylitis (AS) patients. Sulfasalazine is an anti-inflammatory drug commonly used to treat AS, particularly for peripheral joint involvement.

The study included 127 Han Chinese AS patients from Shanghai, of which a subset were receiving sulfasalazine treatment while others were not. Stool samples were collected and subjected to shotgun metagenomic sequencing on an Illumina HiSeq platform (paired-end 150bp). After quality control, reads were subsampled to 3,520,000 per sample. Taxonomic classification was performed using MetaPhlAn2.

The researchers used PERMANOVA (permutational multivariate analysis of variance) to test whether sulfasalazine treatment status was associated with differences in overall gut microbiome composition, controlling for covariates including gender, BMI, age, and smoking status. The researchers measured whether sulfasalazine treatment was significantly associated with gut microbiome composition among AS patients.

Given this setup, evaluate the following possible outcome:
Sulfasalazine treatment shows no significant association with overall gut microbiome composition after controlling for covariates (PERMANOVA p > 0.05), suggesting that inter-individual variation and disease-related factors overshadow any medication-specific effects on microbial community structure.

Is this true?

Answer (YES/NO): YES